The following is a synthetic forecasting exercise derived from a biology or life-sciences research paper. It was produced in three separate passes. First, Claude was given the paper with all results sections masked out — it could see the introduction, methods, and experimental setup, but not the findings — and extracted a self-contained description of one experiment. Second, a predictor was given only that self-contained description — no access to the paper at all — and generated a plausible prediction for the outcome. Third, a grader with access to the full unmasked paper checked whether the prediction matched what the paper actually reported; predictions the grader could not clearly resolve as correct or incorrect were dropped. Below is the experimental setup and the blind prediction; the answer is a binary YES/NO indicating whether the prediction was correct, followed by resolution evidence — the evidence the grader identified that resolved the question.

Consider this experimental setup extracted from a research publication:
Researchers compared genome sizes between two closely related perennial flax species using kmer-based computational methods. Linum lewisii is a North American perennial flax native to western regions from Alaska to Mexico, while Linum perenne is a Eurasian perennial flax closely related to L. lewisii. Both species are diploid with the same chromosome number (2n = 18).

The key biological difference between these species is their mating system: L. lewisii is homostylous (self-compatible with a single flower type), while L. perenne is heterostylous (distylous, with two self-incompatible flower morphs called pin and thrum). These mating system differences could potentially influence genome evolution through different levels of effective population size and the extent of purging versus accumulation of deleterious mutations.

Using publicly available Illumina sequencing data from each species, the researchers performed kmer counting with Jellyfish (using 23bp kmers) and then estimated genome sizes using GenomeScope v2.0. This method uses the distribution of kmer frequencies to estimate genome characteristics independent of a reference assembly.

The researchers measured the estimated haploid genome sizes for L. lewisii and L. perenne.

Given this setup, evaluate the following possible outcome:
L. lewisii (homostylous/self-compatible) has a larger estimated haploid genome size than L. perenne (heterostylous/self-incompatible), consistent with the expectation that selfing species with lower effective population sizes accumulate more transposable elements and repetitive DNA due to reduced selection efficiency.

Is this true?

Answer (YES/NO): YES